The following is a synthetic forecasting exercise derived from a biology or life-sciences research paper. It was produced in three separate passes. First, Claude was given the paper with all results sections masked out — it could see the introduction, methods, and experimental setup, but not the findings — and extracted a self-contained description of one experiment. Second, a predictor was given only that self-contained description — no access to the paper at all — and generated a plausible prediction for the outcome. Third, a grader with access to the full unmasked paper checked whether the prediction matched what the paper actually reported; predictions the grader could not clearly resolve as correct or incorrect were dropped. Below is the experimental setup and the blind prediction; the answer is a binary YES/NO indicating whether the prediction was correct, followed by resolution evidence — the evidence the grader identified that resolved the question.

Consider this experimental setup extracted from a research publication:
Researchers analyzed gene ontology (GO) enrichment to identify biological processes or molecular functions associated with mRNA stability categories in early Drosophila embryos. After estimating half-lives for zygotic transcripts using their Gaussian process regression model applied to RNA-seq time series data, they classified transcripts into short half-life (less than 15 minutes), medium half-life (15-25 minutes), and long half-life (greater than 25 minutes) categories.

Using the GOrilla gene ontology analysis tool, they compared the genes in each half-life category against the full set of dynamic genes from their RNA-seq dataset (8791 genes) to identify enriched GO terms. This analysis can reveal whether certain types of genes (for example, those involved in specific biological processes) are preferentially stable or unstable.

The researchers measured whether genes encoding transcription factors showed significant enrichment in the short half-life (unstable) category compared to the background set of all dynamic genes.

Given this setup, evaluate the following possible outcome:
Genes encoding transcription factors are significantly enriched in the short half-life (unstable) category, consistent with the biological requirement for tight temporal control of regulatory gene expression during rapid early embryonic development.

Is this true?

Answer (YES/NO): YES